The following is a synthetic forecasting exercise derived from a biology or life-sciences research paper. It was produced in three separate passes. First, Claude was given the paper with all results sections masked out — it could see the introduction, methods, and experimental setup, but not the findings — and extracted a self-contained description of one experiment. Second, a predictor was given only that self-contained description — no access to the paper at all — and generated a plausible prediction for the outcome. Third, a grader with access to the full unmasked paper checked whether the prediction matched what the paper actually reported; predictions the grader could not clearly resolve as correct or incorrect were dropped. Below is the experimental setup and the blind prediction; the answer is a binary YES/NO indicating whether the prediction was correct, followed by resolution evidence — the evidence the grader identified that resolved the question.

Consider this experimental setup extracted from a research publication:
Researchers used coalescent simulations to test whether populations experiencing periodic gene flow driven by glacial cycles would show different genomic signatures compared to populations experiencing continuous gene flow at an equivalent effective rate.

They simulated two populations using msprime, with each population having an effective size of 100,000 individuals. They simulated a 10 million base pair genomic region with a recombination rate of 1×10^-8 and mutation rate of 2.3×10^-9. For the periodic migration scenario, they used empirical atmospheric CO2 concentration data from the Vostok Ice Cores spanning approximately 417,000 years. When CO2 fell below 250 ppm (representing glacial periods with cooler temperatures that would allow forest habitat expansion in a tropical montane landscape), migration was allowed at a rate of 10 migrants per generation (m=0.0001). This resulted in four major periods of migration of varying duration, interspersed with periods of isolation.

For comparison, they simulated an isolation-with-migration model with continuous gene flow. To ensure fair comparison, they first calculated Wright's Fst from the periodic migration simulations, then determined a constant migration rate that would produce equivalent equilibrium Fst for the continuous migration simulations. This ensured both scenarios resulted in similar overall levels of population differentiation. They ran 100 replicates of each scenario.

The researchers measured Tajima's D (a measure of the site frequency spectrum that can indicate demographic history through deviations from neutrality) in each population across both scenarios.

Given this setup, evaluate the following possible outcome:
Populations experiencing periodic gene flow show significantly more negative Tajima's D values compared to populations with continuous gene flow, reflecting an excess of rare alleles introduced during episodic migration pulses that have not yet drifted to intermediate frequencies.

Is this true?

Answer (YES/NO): YES